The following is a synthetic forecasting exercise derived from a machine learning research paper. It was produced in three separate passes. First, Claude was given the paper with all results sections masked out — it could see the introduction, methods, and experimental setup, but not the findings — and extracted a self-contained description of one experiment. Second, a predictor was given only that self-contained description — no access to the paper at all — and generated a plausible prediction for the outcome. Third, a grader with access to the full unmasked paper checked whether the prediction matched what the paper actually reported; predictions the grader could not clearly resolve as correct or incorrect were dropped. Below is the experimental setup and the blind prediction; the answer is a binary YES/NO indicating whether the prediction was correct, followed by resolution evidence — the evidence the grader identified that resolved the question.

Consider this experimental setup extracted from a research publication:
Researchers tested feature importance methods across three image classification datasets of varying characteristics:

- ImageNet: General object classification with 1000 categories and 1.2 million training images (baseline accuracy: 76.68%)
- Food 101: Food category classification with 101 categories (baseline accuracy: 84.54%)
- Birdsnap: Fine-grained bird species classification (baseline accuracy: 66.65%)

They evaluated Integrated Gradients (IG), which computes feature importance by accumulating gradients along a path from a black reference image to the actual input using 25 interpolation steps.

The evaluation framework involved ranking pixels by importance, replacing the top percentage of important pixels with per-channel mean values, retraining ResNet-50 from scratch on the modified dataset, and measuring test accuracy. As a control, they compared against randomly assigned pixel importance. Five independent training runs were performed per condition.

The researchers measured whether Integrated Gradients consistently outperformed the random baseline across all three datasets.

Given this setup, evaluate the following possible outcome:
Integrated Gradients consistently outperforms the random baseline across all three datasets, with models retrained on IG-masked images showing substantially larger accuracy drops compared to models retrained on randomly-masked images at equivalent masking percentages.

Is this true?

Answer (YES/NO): NO